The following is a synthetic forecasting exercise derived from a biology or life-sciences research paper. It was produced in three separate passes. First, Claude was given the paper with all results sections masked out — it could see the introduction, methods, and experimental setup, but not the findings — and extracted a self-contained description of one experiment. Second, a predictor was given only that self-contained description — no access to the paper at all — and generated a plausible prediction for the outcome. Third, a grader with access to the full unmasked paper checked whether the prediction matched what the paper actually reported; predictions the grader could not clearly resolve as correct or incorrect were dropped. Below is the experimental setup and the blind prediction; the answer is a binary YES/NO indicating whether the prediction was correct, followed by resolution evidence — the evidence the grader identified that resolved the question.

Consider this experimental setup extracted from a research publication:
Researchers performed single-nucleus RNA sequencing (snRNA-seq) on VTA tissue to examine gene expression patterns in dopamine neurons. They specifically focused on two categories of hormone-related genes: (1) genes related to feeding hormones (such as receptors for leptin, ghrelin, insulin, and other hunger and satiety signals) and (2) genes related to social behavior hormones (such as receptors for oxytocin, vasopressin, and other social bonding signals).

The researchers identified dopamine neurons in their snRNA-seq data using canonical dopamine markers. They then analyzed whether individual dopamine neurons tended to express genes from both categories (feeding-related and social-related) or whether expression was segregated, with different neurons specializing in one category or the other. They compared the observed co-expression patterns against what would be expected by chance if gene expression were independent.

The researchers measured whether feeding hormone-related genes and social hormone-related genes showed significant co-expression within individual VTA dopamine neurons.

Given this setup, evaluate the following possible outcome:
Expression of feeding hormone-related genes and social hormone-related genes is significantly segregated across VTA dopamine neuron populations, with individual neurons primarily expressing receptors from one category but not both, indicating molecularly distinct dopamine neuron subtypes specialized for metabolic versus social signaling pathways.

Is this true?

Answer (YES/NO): NO